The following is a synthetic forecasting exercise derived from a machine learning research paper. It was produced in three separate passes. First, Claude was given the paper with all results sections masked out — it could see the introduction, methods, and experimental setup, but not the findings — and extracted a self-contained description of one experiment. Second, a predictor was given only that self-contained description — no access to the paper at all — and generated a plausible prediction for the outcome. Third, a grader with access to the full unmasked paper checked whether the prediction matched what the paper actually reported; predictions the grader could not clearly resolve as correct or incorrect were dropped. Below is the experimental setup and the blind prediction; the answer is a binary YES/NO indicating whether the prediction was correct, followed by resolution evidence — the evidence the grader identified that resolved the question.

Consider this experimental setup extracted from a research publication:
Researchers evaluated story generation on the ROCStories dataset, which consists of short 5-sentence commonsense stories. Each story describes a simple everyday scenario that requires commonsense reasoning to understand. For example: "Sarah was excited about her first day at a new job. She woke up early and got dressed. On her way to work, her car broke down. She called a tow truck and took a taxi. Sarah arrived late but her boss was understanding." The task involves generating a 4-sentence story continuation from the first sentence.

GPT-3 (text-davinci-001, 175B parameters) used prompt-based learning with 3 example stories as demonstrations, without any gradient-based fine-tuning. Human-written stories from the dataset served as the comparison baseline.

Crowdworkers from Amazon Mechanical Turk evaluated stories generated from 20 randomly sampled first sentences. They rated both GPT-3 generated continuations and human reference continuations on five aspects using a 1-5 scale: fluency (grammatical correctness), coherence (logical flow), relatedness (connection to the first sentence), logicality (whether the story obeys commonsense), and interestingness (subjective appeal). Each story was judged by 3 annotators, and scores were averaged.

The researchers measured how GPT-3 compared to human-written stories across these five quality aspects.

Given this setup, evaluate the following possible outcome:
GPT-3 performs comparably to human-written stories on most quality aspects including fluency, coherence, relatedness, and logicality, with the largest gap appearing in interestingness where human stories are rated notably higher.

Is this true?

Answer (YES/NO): NO